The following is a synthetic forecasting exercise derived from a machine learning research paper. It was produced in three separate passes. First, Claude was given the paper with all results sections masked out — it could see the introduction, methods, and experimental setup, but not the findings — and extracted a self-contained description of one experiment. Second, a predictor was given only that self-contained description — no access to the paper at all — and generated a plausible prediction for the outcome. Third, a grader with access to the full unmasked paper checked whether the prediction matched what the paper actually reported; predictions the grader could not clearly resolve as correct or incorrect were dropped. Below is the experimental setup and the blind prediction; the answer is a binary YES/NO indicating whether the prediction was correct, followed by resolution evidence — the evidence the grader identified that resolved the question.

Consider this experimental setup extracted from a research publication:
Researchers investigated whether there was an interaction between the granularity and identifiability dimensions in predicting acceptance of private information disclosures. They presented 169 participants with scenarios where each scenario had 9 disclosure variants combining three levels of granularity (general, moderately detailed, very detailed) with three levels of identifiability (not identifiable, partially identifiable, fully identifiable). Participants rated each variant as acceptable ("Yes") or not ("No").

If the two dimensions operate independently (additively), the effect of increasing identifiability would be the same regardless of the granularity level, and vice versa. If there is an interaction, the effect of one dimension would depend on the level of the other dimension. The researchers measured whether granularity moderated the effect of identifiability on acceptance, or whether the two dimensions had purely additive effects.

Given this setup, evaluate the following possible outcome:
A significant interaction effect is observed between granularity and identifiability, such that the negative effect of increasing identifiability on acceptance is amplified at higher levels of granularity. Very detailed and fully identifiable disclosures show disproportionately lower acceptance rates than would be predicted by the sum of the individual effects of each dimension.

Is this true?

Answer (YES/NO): NO